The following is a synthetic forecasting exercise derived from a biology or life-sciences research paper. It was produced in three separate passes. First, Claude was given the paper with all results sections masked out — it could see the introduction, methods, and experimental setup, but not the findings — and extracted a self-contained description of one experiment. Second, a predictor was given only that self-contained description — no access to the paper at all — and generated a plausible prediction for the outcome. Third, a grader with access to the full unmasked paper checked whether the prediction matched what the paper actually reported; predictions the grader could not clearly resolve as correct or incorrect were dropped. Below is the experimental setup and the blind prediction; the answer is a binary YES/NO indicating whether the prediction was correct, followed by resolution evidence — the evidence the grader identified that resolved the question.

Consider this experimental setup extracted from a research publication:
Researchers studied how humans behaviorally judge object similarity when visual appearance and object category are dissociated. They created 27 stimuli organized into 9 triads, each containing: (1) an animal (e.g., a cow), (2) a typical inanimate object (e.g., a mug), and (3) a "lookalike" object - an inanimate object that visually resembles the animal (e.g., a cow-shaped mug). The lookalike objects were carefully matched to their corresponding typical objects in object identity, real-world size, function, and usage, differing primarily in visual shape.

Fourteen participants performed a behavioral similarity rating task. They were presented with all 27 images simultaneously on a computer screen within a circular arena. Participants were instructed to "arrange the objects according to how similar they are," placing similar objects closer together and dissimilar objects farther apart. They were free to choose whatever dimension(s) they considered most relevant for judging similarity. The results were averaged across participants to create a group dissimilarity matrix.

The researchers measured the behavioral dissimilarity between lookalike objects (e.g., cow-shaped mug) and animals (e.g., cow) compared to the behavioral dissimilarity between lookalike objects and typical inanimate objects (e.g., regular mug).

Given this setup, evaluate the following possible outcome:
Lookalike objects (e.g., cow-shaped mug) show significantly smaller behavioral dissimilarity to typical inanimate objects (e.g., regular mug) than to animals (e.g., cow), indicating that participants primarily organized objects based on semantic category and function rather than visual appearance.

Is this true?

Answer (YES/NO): YES